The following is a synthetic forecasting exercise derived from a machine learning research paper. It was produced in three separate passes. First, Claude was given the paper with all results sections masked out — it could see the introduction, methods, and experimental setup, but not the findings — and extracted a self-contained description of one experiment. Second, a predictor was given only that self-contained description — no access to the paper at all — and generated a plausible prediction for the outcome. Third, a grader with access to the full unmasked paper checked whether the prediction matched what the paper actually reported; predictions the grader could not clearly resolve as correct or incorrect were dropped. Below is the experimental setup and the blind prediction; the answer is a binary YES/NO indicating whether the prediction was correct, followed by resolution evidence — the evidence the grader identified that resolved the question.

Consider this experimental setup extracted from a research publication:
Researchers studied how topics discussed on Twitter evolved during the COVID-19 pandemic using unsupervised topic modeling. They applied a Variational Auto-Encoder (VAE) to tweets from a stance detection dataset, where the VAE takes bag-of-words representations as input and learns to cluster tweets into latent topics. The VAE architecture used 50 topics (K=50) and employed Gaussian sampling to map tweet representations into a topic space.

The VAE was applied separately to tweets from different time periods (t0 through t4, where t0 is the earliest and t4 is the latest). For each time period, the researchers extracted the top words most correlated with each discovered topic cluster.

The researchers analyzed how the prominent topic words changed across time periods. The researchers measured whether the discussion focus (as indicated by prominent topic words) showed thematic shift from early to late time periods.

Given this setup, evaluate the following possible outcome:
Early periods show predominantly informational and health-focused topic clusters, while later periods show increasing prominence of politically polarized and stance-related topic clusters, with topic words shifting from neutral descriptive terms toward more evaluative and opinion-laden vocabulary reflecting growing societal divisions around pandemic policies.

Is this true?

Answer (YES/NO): YES